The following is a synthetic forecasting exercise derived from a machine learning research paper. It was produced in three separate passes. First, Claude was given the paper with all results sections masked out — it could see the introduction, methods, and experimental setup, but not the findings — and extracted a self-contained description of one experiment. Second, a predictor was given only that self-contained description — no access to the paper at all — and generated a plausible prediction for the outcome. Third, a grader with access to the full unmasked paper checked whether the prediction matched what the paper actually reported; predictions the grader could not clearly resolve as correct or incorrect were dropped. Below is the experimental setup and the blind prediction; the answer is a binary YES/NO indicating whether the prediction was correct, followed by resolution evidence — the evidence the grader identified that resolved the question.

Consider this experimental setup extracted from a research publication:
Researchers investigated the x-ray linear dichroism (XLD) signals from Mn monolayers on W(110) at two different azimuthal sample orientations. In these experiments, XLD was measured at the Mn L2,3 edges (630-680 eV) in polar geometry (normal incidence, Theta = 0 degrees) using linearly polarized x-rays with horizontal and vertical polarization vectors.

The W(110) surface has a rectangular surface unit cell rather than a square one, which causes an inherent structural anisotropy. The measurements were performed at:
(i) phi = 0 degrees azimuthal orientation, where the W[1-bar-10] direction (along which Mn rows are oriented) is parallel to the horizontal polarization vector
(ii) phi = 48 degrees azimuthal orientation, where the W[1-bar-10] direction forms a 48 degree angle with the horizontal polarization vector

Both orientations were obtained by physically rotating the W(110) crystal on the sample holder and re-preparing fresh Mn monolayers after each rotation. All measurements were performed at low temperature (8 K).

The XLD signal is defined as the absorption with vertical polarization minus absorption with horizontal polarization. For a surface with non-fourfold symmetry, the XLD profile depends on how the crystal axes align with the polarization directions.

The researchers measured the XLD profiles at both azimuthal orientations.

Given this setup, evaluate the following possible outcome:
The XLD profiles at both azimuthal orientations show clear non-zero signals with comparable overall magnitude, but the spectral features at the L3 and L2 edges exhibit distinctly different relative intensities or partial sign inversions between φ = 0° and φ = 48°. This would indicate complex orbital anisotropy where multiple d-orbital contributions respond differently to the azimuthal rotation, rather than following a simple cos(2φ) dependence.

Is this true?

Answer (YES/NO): NO